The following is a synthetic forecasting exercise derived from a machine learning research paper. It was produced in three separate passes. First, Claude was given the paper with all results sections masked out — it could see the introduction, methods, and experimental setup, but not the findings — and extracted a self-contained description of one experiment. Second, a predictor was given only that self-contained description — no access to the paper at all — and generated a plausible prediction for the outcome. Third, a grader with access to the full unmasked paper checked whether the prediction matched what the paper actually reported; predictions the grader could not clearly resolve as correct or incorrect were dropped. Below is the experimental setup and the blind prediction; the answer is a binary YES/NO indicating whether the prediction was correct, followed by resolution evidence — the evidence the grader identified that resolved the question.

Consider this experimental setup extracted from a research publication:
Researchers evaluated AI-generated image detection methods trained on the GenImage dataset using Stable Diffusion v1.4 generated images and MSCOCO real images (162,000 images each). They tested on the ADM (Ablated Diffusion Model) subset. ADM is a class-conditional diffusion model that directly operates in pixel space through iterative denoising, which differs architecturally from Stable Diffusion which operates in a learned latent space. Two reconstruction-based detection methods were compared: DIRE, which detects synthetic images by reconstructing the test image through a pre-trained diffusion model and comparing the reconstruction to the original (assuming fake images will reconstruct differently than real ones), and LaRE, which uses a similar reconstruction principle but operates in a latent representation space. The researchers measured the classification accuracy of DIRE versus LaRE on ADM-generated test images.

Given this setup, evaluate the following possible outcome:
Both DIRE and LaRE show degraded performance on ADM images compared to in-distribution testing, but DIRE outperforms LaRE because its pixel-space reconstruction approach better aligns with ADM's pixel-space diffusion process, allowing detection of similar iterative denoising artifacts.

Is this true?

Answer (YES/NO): NO